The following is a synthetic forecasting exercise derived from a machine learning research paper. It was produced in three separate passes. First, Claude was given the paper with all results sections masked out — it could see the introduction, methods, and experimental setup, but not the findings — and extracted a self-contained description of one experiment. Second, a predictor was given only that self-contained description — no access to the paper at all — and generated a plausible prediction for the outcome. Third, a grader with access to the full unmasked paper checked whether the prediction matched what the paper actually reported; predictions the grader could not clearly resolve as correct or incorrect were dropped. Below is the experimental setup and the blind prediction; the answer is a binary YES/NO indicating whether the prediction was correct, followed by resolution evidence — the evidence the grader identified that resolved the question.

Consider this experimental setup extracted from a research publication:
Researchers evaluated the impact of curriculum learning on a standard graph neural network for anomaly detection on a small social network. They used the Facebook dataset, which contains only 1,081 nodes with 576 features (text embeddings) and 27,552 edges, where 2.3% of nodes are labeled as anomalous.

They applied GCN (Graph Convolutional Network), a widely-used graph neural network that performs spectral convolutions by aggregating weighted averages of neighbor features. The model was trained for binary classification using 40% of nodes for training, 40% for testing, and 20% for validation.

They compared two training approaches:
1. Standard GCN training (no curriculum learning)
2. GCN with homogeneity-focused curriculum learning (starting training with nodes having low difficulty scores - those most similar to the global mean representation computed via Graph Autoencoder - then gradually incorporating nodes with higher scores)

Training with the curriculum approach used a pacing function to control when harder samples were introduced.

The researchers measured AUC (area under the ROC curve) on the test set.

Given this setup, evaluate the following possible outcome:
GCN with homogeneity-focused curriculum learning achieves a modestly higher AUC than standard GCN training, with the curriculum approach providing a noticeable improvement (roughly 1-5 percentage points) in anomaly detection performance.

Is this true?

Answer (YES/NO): NO